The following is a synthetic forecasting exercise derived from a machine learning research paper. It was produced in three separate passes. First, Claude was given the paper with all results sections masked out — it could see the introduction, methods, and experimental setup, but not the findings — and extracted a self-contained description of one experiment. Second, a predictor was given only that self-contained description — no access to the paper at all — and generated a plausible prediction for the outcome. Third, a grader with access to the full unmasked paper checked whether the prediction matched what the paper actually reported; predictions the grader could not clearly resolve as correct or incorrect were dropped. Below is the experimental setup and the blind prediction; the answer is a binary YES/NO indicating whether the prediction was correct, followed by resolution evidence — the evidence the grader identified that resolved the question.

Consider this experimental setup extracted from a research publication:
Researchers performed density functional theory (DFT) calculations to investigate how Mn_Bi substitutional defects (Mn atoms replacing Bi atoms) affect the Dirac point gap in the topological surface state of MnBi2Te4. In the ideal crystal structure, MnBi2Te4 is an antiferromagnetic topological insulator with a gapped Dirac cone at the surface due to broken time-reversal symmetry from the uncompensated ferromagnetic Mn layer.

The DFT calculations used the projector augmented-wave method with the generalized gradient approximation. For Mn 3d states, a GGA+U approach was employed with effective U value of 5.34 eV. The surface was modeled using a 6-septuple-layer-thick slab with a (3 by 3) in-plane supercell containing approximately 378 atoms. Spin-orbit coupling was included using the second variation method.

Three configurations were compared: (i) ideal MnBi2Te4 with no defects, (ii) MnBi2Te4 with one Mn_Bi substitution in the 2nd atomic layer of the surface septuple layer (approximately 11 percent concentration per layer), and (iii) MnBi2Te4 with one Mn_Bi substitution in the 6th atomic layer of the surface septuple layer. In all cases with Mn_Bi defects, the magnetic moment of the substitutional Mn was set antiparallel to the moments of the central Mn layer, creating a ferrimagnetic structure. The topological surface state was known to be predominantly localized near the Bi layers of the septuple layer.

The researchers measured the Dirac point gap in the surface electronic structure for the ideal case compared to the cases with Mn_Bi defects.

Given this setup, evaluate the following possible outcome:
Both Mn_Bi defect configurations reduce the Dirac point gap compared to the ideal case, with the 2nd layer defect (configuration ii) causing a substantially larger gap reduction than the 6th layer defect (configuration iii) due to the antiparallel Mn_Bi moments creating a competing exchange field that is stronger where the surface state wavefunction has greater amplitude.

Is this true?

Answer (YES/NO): NO